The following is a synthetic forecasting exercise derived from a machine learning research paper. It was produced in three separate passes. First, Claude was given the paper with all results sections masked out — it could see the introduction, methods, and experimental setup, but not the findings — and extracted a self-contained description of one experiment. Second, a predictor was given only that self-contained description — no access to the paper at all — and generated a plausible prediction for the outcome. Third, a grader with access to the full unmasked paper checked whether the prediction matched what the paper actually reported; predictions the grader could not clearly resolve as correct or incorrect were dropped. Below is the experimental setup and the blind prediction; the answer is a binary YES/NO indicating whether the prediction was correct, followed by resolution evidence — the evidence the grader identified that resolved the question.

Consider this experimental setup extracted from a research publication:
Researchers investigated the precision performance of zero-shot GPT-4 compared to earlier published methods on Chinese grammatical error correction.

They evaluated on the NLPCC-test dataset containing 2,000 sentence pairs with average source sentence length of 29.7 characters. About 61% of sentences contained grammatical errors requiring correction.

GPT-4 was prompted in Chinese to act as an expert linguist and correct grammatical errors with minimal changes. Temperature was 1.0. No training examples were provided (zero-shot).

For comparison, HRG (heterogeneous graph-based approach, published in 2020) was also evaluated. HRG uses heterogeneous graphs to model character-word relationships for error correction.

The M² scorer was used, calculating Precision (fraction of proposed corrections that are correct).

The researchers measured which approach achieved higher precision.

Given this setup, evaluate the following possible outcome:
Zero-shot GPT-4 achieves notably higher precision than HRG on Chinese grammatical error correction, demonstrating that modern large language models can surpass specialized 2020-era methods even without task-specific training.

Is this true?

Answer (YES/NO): NO